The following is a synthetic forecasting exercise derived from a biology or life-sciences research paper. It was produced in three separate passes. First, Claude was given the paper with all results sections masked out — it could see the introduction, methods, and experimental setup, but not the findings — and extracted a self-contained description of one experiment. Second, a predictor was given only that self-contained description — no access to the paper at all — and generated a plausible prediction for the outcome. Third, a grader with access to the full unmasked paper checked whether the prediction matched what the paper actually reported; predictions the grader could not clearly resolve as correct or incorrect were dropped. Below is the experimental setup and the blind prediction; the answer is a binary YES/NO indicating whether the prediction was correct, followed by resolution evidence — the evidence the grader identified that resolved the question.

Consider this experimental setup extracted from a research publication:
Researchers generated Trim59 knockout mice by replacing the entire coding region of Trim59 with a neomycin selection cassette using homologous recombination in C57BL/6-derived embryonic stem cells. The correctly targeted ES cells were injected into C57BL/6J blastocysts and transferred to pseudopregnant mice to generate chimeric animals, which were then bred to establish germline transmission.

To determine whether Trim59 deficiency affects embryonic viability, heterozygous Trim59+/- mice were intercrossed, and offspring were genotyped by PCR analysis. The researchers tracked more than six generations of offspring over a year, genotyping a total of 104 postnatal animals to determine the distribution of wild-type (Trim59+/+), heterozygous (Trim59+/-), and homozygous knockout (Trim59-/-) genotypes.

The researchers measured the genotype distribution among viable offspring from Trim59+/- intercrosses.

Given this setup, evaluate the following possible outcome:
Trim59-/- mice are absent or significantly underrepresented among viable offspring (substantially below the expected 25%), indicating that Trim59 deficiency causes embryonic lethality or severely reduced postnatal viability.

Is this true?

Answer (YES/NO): YES